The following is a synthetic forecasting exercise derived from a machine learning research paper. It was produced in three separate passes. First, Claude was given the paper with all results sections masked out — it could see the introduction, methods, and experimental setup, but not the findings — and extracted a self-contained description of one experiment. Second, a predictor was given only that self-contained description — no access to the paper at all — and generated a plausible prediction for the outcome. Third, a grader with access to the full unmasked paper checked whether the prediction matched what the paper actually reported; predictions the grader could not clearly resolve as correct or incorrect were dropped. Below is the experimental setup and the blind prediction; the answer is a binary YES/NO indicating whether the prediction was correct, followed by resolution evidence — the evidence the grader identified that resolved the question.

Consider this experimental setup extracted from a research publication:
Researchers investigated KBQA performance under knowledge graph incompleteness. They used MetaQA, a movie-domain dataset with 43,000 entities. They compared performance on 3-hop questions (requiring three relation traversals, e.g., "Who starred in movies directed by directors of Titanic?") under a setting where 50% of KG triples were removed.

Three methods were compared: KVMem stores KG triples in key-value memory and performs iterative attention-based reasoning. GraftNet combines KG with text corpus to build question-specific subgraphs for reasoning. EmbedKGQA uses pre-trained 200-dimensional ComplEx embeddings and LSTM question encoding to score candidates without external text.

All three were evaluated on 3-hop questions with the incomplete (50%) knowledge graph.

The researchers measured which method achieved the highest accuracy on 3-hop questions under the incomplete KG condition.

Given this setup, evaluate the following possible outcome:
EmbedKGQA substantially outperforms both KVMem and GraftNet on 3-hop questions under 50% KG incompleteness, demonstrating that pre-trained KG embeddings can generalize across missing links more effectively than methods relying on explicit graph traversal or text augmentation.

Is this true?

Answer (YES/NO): YES